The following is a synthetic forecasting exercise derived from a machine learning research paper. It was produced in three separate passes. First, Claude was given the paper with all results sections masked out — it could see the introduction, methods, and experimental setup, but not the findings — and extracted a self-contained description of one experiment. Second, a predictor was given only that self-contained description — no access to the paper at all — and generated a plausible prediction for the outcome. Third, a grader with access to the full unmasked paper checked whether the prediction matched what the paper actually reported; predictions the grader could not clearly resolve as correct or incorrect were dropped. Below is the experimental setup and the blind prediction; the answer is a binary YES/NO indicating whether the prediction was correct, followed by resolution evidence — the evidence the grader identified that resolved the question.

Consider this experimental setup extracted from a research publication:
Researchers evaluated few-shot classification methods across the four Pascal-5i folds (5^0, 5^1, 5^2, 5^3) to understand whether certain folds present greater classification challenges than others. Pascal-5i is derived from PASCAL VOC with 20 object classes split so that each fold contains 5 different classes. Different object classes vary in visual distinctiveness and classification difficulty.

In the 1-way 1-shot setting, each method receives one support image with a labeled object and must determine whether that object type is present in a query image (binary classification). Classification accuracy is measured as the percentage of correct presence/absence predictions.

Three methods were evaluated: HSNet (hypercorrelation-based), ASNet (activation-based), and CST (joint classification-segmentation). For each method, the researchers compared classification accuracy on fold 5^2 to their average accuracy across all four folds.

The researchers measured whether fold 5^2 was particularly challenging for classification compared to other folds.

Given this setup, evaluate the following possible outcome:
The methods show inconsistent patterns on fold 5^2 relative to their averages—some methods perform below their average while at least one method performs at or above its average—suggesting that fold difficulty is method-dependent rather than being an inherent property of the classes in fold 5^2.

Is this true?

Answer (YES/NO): NO